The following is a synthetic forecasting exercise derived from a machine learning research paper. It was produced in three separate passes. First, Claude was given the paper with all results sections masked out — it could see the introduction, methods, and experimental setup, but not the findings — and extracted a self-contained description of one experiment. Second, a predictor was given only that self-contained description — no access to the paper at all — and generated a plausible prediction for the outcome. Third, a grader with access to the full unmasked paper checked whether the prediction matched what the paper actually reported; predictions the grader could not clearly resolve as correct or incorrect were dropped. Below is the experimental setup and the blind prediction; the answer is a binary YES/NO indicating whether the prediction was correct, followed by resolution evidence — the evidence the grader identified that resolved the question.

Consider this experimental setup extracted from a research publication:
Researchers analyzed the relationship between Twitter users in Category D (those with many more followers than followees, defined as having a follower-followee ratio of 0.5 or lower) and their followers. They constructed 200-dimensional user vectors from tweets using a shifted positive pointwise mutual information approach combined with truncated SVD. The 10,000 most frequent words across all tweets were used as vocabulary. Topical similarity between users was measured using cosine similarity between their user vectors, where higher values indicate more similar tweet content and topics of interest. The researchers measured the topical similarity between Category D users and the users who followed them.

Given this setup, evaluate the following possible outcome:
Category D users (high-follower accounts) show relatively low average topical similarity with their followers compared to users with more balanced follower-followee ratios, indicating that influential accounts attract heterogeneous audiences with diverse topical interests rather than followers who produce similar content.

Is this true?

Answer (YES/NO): YES